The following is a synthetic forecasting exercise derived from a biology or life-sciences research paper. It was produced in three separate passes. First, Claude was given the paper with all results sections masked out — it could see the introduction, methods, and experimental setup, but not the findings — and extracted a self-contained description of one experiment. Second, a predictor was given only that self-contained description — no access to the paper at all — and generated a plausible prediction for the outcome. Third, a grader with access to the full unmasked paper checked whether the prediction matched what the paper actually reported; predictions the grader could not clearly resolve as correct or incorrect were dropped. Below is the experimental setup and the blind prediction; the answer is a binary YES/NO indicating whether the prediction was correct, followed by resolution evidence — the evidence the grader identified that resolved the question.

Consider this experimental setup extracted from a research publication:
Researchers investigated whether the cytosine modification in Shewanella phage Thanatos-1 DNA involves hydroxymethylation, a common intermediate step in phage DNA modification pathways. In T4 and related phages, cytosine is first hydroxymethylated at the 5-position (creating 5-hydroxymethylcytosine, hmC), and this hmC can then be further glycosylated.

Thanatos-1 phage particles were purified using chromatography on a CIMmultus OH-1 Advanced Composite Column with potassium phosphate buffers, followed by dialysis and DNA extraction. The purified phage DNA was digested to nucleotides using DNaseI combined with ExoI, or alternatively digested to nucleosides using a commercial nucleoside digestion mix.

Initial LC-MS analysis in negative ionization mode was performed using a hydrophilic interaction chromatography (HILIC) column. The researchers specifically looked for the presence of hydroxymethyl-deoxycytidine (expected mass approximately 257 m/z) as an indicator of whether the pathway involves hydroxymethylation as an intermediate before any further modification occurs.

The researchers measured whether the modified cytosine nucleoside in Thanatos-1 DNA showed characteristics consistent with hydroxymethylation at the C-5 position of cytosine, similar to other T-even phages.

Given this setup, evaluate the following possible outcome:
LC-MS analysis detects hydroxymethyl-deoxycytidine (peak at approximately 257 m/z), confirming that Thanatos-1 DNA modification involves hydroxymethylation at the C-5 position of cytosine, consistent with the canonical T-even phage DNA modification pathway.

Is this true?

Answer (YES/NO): NO